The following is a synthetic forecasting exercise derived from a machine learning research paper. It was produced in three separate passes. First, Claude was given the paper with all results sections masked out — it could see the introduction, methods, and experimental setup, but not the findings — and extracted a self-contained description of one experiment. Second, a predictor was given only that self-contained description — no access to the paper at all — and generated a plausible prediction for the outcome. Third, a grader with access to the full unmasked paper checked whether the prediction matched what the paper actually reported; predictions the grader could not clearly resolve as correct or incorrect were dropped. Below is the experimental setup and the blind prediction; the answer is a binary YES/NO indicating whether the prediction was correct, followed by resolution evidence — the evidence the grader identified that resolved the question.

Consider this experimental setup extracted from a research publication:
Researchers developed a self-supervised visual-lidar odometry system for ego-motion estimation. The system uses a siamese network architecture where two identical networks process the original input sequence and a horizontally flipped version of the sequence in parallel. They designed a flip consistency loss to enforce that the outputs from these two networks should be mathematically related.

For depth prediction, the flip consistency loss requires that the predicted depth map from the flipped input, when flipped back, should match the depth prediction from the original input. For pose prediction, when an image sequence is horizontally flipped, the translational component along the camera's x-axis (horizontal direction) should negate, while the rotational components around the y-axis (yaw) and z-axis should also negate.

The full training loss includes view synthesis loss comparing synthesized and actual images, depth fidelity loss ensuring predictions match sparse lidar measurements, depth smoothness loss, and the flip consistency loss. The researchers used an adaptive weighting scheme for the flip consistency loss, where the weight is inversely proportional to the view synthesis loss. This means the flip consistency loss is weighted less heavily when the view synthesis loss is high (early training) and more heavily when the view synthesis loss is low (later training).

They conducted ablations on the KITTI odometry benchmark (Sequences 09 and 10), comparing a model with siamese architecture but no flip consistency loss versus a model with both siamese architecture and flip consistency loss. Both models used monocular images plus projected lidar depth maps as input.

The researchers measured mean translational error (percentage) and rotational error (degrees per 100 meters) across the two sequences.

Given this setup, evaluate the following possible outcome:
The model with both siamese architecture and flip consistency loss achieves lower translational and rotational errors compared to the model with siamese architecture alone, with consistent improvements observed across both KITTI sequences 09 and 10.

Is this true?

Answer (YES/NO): NO